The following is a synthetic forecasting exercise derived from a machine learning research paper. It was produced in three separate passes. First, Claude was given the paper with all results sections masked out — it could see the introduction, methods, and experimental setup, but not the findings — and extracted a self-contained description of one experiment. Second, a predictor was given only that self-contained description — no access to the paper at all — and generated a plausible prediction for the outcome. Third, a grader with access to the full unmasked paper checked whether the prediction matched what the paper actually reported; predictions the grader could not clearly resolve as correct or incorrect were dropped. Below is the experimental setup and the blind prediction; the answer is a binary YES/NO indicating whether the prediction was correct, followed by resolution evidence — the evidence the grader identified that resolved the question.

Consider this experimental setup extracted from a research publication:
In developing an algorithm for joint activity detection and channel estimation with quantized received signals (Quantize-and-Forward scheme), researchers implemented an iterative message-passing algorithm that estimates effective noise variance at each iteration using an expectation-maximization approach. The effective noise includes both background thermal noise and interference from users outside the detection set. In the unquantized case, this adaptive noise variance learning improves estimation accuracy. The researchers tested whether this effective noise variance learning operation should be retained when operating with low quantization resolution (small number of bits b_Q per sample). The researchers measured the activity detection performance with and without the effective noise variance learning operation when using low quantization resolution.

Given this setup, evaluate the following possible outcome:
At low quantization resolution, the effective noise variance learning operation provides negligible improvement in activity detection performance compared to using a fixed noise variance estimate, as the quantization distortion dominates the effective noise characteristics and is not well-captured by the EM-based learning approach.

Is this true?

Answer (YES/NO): NO